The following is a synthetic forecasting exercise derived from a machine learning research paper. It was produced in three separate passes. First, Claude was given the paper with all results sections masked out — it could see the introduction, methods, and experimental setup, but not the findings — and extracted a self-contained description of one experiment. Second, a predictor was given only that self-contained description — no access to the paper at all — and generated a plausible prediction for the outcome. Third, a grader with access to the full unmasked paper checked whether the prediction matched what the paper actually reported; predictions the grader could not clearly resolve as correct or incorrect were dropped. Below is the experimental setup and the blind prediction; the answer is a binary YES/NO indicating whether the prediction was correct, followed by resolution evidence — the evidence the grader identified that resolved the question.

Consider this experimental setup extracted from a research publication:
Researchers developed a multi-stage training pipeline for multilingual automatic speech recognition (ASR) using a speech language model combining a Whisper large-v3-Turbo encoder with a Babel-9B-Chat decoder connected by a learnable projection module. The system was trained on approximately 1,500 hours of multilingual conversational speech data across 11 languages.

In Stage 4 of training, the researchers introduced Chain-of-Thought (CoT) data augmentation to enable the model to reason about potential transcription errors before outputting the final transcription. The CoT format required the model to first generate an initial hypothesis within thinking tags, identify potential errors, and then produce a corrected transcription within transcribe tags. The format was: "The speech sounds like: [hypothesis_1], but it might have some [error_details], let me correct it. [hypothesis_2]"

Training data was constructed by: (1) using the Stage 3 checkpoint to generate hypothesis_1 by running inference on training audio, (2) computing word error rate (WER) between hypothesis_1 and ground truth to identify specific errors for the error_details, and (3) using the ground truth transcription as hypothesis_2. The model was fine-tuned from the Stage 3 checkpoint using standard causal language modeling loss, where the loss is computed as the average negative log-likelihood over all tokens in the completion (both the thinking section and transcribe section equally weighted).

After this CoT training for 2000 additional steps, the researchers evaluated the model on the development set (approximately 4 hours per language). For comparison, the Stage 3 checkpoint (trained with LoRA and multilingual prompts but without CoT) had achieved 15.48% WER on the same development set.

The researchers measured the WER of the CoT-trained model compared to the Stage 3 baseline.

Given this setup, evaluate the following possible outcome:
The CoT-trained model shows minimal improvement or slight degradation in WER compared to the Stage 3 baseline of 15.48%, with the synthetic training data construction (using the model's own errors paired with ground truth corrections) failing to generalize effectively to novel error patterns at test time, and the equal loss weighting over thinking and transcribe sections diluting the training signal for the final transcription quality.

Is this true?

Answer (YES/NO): NO